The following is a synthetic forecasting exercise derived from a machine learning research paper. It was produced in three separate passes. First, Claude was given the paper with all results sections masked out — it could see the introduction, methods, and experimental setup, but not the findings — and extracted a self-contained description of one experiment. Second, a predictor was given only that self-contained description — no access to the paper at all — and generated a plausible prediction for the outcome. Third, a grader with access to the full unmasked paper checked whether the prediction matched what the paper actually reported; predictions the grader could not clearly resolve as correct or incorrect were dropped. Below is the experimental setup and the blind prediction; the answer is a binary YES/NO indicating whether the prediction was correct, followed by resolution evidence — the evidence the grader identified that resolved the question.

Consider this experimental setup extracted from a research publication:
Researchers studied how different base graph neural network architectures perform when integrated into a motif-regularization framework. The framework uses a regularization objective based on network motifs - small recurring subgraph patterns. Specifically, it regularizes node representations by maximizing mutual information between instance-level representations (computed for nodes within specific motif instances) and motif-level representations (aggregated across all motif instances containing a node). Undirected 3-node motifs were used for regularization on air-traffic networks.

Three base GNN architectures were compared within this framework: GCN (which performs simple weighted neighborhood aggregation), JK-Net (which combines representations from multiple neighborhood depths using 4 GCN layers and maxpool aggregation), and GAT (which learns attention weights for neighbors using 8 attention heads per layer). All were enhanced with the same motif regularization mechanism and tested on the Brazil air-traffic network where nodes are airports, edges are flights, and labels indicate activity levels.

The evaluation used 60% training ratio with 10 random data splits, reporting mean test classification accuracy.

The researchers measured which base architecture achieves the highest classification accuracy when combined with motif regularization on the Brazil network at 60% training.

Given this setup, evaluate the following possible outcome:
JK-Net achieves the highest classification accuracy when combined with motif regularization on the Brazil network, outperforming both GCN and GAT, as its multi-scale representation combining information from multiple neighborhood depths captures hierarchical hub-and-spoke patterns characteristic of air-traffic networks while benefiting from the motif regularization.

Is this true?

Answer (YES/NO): YES